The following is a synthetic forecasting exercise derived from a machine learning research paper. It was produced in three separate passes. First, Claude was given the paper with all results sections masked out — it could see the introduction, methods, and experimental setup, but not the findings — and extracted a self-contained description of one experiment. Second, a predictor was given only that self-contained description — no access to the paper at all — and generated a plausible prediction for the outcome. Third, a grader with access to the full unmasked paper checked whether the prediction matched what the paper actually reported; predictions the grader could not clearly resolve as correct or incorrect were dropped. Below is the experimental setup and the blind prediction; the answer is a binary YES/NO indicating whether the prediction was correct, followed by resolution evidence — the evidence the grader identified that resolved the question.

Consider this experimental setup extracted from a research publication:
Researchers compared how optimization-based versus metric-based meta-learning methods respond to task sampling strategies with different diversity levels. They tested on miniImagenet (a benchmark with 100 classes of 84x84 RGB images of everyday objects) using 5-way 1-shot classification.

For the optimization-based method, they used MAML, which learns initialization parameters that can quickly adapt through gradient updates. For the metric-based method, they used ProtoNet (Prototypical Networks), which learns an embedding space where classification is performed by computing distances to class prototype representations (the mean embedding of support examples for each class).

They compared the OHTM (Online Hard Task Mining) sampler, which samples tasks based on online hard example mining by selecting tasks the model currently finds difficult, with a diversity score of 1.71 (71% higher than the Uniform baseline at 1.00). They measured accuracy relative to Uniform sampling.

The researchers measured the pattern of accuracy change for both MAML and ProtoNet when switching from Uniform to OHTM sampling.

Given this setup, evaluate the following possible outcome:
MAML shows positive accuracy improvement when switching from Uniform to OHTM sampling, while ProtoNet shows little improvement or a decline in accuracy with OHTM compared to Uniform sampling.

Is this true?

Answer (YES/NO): NO